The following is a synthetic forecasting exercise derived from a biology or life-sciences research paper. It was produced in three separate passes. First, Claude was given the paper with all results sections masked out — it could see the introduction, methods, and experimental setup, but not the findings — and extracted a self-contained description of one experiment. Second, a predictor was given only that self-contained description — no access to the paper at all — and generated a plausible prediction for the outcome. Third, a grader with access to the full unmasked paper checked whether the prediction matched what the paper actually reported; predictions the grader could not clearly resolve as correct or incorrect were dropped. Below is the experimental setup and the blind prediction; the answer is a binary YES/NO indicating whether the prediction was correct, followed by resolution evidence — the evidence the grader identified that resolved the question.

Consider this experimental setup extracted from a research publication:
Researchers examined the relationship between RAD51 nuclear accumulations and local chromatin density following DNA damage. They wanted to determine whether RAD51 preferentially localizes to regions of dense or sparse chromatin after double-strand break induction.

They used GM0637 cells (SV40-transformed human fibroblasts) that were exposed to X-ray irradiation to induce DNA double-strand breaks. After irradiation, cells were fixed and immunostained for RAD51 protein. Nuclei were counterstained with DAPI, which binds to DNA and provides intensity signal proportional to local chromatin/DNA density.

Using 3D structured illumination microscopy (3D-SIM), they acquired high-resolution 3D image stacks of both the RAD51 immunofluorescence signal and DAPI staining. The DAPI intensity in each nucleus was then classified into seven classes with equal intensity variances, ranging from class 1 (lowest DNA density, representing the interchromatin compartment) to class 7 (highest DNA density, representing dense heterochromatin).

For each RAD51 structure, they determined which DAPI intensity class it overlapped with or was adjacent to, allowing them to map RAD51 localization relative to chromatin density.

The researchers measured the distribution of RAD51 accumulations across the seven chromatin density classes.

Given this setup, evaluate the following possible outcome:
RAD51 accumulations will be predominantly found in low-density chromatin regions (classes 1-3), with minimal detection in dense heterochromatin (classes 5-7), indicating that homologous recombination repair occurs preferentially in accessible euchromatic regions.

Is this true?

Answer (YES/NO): NO